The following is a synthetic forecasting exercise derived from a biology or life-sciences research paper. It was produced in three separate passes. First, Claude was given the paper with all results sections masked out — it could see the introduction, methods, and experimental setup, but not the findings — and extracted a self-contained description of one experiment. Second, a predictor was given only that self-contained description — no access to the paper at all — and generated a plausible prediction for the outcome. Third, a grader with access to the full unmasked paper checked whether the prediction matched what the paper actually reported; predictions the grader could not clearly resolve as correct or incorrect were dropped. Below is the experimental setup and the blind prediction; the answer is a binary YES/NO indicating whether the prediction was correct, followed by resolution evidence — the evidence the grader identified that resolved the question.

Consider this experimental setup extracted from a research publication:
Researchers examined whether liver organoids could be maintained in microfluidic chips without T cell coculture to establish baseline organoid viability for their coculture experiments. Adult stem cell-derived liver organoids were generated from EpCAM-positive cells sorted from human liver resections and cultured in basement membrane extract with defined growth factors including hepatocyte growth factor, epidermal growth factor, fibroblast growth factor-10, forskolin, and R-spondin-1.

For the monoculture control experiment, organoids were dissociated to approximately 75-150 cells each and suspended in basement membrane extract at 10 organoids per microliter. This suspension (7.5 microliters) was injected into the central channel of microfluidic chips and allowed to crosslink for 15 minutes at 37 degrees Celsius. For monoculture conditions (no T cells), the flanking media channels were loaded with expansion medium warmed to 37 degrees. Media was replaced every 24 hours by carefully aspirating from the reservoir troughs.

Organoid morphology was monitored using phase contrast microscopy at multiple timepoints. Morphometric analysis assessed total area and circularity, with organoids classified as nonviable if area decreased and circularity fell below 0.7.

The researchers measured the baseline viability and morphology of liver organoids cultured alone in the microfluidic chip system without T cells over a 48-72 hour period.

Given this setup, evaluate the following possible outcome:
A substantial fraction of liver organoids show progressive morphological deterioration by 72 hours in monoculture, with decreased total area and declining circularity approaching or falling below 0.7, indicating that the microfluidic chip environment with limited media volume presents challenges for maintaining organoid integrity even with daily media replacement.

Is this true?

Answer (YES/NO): NO